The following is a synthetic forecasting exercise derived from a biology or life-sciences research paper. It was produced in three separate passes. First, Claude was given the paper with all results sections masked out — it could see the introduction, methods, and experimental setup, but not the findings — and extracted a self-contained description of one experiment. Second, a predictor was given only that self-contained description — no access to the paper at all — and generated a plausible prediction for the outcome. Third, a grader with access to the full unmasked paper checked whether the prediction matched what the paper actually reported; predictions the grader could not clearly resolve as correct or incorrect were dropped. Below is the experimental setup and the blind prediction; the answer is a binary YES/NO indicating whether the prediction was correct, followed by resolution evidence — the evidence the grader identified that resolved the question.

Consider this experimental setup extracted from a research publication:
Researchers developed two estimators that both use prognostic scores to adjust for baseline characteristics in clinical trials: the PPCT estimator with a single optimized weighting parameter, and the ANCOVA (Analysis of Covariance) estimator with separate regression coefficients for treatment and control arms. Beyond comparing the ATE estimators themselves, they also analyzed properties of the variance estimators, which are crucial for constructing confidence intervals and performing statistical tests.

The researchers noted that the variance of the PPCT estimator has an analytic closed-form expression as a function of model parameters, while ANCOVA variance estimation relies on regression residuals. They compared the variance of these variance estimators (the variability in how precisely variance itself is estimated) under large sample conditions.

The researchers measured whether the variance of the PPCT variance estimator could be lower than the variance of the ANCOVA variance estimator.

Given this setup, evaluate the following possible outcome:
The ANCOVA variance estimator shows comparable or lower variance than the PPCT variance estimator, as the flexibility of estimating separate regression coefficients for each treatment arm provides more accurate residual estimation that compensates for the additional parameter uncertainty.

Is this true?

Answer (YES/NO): NO